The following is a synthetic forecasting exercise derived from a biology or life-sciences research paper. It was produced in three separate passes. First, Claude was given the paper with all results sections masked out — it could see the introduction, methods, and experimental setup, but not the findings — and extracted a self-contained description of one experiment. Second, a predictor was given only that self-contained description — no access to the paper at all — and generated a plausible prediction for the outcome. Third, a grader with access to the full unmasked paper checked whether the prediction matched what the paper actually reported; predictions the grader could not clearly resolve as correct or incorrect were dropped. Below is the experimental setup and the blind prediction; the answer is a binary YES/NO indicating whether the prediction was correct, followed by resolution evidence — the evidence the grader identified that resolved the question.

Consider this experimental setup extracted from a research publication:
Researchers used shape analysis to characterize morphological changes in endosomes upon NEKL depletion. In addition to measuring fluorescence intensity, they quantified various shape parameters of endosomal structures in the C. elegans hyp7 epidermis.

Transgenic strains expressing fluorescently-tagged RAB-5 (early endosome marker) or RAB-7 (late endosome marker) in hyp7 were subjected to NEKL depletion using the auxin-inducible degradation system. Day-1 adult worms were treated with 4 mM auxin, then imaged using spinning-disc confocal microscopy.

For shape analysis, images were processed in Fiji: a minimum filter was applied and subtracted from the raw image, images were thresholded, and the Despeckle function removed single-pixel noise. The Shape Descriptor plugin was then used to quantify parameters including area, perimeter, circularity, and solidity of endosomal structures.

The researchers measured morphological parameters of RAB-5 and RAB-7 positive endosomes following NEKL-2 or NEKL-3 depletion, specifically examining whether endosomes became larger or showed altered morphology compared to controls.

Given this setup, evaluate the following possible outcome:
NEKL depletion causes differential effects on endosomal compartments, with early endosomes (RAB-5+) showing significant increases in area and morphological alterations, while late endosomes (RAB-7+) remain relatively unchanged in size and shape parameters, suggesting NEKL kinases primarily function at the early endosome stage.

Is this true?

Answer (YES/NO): NO